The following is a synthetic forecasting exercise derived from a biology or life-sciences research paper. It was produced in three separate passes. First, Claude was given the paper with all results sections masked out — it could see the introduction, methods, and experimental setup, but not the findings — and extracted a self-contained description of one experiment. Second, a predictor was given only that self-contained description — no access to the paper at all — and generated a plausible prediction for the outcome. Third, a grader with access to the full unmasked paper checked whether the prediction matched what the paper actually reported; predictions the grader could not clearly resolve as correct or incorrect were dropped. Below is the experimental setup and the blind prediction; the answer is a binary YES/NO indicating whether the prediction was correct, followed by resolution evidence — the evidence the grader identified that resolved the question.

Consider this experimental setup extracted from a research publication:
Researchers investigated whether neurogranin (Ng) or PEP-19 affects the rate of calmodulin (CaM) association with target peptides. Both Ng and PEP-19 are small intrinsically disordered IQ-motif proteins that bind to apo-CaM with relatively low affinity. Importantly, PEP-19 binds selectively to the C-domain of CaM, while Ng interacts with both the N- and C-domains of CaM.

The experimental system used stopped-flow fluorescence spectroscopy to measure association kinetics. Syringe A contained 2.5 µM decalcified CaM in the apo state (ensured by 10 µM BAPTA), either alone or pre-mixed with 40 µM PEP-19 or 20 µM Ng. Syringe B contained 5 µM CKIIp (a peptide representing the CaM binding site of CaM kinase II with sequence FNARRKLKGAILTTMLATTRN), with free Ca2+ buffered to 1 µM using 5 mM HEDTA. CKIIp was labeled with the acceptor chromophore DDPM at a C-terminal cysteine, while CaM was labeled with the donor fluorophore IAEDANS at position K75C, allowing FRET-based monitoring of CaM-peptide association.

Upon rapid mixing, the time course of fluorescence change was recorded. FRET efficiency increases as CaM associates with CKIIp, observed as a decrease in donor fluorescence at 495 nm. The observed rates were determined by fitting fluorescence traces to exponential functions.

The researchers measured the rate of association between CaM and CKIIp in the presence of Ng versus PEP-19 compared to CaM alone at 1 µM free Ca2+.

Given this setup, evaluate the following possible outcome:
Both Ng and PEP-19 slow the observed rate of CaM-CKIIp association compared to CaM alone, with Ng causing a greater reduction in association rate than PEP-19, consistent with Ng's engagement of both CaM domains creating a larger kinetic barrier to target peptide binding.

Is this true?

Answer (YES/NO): NO